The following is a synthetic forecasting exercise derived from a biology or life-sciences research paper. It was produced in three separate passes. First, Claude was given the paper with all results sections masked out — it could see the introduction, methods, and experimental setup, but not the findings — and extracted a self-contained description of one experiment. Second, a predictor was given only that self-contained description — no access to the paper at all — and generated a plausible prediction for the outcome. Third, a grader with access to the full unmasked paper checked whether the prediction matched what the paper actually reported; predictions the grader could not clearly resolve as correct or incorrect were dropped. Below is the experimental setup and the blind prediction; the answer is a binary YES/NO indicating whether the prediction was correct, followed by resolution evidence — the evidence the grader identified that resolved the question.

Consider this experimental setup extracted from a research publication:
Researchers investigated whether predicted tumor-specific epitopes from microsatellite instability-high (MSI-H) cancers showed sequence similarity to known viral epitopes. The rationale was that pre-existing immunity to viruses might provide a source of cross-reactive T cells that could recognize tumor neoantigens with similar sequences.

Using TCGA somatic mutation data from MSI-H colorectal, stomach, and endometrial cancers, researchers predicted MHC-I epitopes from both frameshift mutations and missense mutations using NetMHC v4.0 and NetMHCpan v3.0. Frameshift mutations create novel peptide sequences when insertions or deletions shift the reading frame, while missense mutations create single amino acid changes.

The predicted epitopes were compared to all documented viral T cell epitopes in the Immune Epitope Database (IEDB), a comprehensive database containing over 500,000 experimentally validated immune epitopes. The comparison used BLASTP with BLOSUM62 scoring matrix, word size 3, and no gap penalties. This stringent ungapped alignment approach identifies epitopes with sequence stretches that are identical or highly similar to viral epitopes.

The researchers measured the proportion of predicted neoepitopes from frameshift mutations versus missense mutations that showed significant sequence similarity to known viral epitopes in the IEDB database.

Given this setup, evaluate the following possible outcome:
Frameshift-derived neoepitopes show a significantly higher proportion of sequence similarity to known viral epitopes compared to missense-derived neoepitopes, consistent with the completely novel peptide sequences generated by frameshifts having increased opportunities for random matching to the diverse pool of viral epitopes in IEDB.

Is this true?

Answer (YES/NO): NO